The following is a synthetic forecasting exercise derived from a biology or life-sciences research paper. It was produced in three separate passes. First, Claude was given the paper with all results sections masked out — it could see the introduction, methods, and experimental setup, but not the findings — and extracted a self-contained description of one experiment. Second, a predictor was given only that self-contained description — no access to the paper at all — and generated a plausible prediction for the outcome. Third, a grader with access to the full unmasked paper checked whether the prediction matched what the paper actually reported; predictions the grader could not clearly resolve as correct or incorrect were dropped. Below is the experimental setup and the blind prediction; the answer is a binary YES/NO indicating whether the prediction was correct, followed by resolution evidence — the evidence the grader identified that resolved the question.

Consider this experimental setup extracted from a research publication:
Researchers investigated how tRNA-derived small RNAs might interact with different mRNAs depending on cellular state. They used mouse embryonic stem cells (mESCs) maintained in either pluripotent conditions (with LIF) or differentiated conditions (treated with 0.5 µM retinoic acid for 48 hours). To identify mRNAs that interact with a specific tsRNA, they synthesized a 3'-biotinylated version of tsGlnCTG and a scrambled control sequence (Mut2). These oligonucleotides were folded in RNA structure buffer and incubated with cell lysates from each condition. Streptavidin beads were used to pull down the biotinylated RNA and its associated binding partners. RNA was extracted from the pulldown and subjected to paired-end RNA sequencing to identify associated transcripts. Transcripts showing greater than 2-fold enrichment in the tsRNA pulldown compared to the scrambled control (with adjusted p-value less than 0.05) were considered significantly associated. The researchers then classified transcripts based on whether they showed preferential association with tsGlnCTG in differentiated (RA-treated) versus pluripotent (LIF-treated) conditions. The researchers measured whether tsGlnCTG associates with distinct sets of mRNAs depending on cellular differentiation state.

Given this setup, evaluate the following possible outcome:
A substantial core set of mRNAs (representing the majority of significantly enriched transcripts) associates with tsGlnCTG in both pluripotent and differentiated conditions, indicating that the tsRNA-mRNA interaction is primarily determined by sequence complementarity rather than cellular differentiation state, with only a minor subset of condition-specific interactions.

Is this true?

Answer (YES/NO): NO